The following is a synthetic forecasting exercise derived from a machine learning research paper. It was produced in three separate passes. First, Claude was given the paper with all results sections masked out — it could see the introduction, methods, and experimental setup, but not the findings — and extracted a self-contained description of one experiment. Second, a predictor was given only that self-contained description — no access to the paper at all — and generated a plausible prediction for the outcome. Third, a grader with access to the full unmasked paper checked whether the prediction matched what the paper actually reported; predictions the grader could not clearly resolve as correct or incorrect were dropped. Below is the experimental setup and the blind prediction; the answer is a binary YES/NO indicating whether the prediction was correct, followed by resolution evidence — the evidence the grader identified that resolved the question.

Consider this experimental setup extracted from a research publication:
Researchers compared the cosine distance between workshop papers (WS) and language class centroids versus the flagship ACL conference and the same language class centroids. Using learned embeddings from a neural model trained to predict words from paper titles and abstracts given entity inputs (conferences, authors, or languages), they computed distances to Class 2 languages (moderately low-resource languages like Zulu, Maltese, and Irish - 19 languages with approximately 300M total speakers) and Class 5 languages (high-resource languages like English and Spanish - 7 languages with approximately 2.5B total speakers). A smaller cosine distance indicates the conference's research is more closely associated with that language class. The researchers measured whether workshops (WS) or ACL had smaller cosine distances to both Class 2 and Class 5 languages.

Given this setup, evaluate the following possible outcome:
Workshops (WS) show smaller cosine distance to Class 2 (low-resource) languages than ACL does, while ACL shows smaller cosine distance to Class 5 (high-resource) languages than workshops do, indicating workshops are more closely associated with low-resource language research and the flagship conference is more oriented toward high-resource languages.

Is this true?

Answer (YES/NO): NO